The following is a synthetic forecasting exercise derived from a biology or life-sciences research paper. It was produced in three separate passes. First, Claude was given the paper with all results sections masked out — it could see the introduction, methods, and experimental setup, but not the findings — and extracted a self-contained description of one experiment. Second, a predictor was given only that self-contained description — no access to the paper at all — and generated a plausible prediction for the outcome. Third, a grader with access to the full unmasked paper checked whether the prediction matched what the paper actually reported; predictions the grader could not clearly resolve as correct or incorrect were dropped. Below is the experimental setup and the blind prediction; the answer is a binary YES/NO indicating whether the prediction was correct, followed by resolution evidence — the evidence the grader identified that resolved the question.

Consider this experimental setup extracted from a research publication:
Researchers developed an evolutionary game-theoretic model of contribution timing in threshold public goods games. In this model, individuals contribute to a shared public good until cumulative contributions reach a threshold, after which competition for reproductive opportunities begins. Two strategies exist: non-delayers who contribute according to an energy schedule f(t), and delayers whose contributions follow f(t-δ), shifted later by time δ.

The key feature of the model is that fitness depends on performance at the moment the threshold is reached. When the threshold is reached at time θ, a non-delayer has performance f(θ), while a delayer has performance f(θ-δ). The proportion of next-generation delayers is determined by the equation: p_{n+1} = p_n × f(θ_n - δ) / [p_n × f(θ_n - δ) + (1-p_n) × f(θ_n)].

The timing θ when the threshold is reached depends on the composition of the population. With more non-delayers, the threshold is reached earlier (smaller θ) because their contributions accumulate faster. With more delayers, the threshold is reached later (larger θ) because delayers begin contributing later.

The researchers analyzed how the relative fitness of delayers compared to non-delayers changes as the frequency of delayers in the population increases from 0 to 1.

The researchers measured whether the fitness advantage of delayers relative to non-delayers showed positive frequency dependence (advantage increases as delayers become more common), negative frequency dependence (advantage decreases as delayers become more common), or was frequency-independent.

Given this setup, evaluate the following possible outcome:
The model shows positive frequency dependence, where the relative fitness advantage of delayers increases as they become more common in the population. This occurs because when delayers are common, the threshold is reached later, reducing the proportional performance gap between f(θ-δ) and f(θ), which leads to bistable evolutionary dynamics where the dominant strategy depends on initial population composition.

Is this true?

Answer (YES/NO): YES